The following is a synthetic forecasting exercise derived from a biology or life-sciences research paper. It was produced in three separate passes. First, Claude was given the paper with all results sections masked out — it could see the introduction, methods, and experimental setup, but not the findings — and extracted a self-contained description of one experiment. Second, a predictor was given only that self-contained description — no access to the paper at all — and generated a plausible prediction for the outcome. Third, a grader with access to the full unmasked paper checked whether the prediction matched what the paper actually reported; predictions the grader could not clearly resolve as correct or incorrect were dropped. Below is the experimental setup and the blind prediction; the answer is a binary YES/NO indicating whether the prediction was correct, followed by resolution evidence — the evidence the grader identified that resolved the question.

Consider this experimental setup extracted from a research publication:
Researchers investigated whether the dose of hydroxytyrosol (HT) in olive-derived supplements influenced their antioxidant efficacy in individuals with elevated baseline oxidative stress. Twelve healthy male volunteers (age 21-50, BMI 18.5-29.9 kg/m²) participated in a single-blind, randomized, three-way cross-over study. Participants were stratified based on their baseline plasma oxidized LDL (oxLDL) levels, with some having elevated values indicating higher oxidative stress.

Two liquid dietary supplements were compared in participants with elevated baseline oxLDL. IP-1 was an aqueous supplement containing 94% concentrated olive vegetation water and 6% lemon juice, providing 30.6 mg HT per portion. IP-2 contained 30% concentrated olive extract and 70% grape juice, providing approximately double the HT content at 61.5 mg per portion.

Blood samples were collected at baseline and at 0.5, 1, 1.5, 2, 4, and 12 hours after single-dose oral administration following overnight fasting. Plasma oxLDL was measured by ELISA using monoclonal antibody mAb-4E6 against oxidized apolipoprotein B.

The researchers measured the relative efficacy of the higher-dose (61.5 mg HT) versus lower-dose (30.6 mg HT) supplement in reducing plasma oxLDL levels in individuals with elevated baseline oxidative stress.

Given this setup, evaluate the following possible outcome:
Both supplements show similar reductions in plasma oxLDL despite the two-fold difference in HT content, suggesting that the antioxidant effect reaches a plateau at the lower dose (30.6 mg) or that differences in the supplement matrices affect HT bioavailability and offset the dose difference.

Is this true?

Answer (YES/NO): NO